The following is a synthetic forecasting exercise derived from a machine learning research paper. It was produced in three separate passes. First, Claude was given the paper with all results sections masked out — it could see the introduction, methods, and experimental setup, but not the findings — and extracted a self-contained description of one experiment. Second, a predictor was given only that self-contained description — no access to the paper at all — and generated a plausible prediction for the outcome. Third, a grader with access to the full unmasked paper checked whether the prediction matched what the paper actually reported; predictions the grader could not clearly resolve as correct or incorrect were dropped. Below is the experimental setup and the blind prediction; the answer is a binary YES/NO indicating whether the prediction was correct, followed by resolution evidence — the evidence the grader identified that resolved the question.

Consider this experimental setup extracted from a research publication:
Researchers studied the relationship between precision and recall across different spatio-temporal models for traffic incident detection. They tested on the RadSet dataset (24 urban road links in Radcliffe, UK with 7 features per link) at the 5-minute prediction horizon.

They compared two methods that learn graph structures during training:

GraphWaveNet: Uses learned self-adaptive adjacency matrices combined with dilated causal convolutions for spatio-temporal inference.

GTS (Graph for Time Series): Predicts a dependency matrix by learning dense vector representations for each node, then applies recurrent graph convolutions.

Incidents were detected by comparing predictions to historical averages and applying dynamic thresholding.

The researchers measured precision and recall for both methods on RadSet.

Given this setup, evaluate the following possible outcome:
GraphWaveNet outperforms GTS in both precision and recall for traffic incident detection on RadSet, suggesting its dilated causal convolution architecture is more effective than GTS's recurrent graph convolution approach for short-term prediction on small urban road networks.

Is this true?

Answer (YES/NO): NO